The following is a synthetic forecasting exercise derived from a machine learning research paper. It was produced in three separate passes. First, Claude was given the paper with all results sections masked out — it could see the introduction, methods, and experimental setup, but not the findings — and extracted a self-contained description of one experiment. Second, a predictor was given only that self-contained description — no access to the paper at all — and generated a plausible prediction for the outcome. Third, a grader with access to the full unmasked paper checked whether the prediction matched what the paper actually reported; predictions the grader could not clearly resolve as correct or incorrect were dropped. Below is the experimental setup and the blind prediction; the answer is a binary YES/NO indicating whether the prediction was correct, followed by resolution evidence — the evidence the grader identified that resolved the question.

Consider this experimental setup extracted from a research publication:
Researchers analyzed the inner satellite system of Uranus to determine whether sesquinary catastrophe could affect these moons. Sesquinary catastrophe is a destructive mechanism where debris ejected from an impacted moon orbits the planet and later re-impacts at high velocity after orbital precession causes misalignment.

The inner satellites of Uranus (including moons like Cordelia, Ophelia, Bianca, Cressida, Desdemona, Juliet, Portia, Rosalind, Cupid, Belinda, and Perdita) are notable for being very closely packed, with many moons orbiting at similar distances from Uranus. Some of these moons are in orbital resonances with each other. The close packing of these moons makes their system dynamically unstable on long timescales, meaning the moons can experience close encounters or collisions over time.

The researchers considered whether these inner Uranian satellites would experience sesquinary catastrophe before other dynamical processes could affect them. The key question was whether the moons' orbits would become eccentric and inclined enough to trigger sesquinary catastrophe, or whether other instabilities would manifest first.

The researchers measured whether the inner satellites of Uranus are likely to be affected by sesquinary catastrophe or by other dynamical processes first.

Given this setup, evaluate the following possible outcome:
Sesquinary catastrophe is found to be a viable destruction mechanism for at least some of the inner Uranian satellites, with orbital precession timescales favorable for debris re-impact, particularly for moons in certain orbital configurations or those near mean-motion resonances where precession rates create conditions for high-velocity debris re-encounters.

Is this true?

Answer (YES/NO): NO